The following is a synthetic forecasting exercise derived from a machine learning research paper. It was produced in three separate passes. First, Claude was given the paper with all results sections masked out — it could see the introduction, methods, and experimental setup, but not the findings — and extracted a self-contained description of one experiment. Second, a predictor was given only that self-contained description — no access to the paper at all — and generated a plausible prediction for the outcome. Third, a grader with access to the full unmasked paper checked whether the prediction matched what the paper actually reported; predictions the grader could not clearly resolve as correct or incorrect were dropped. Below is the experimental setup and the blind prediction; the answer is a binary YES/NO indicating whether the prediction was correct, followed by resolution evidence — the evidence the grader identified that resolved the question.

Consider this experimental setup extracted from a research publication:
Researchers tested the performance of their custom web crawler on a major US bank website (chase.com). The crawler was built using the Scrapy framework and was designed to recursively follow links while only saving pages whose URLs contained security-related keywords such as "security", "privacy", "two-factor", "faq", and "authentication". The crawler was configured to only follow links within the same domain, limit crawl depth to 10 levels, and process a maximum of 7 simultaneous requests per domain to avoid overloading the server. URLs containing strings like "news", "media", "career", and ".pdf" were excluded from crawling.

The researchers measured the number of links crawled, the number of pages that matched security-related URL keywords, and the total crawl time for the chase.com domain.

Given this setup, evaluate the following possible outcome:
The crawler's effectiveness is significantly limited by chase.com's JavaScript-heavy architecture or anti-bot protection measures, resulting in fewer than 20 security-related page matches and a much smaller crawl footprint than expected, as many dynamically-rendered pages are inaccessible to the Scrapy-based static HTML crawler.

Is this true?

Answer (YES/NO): NO